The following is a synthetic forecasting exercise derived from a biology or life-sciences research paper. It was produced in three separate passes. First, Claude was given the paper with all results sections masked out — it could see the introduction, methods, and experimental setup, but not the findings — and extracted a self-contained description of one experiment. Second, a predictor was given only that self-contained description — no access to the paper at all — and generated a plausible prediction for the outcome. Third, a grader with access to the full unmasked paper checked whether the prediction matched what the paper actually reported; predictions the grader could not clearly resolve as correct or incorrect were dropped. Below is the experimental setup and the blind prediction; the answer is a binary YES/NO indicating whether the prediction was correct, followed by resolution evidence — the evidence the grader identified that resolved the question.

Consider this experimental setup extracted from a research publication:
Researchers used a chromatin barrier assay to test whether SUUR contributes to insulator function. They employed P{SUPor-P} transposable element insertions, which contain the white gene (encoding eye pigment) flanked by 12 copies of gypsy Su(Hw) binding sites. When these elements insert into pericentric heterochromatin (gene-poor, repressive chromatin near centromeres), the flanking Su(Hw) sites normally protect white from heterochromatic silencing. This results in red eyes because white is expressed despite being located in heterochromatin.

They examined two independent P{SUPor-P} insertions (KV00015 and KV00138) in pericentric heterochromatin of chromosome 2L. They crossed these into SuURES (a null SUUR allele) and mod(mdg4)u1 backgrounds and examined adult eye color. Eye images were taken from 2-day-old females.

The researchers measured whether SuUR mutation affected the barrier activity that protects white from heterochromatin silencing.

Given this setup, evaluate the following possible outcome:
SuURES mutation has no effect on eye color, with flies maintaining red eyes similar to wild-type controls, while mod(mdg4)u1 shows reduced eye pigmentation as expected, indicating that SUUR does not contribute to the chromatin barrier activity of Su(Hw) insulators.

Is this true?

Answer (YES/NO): NO